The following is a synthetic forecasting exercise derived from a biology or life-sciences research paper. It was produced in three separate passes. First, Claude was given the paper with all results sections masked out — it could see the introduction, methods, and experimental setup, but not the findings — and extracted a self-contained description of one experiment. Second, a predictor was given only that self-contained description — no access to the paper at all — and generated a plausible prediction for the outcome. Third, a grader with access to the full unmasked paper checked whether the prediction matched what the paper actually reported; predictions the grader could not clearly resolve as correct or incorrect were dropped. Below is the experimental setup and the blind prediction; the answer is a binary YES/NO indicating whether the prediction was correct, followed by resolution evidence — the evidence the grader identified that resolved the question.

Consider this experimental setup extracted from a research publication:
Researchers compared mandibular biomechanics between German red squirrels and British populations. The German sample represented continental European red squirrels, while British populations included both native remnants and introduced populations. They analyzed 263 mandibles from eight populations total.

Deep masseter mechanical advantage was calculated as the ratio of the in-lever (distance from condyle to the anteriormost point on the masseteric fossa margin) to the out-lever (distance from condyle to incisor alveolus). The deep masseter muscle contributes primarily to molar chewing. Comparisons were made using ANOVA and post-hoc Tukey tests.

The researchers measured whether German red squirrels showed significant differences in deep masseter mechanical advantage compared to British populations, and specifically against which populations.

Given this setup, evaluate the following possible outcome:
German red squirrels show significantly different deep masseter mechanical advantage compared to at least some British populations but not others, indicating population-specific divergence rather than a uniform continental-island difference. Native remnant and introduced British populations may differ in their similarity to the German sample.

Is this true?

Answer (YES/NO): YES